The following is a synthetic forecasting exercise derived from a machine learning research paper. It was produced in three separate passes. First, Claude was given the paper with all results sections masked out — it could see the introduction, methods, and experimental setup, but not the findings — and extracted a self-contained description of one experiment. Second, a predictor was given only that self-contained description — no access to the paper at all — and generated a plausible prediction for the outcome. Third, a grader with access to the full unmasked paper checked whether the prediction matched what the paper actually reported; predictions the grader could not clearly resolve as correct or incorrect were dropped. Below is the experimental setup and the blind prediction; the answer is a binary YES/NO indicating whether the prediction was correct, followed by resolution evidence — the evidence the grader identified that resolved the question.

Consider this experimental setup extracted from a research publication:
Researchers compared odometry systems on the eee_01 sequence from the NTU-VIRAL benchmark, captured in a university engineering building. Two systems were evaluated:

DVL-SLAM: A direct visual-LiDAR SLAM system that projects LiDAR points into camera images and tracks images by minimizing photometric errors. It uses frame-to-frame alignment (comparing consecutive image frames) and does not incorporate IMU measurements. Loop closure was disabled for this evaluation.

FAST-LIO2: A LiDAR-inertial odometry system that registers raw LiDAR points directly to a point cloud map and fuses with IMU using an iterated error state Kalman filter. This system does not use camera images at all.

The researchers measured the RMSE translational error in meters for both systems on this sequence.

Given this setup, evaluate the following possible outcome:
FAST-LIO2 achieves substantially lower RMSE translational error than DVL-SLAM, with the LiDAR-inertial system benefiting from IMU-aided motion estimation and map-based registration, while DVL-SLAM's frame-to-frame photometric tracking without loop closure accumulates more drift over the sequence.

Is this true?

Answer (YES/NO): YES